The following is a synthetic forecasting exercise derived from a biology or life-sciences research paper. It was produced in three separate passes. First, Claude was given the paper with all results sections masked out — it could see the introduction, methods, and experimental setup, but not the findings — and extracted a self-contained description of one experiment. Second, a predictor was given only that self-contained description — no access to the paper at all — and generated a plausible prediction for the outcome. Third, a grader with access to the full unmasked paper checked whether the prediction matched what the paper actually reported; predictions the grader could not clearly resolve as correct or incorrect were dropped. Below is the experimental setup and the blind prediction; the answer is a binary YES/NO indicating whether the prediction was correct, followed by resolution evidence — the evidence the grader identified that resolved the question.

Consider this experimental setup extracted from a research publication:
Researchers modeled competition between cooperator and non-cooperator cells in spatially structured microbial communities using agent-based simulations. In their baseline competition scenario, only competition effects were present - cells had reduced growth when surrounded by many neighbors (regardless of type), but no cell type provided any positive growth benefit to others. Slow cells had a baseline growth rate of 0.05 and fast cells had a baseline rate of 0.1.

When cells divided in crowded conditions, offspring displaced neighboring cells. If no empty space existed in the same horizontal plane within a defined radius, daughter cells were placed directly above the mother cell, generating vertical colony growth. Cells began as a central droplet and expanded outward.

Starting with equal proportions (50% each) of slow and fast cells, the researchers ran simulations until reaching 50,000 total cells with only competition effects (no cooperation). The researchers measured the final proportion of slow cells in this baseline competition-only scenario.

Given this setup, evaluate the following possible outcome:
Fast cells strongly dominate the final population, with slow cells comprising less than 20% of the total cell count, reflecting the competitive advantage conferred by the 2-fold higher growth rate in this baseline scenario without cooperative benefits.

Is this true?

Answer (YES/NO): YES